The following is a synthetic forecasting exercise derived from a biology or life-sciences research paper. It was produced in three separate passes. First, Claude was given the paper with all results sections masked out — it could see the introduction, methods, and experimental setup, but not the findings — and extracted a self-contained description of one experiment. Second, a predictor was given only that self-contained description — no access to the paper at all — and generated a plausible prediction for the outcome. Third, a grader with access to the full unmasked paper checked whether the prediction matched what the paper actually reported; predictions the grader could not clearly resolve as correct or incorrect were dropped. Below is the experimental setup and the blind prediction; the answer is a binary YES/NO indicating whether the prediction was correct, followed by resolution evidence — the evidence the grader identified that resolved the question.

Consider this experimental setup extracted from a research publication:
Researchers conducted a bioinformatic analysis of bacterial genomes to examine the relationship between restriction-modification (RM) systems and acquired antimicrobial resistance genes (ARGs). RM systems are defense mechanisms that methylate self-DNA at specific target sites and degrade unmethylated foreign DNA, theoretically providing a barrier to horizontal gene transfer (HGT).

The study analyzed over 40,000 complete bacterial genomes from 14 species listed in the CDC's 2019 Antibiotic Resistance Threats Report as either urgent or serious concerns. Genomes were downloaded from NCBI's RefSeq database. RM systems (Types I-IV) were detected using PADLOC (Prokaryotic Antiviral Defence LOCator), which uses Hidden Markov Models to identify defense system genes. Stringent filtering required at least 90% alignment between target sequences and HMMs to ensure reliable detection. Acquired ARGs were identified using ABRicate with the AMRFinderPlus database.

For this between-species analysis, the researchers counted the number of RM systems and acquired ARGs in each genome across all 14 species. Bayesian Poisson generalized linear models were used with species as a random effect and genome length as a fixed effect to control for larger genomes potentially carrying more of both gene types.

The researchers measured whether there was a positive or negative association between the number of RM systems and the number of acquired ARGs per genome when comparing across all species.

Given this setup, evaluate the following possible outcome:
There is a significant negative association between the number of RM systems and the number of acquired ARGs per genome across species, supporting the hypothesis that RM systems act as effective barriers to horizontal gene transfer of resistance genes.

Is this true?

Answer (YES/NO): YES